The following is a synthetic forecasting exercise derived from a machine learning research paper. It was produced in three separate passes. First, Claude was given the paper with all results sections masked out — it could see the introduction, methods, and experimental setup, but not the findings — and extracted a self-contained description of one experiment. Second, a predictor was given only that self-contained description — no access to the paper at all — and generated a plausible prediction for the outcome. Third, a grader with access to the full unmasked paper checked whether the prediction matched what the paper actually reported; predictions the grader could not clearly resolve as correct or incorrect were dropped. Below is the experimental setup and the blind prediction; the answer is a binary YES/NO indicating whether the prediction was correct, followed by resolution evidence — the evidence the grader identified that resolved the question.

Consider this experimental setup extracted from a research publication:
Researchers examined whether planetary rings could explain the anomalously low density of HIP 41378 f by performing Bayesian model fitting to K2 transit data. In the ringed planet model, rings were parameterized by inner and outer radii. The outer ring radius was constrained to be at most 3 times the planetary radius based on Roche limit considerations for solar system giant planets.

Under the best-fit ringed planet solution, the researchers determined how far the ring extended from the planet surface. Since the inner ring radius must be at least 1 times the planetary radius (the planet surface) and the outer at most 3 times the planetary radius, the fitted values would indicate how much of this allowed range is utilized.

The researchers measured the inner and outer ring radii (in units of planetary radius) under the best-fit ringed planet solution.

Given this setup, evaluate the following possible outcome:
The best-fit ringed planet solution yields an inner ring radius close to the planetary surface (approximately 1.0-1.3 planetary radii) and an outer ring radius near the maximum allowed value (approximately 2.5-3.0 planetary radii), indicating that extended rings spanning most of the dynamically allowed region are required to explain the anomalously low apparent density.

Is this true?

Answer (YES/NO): YES